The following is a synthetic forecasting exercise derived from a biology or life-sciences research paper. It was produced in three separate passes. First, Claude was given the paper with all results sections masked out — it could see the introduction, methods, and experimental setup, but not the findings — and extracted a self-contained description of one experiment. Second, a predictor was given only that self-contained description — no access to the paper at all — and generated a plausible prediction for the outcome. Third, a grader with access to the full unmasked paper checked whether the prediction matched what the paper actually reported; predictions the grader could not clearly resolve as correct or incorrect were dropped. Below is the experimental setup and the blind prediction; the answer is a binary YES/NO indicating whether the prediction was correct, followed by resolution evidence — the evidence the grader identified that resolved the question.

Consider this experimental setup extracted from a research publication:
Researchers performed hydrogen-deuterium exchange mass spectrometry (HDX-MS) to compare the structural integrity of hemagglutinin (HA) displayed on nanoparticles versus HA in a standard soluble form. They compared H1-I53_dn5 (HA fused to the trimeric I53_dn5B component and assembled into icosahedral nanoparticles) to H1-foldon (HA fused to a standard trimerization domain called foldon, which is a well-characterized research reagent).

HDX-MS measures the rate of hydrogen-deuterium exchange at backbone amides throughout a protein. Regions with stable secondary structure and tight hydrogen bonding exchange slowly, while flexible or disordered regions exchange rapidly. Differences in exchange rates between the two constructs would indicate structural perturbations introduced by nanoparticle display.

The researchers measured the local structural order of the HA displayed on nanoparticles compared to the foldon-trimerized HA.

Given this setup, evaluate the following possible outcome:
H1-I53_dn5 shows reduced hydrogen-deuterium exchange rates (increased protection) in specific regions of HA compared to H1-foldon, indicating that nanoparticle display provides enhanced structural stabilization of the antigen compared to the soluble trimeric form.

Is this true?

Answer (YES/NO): NO